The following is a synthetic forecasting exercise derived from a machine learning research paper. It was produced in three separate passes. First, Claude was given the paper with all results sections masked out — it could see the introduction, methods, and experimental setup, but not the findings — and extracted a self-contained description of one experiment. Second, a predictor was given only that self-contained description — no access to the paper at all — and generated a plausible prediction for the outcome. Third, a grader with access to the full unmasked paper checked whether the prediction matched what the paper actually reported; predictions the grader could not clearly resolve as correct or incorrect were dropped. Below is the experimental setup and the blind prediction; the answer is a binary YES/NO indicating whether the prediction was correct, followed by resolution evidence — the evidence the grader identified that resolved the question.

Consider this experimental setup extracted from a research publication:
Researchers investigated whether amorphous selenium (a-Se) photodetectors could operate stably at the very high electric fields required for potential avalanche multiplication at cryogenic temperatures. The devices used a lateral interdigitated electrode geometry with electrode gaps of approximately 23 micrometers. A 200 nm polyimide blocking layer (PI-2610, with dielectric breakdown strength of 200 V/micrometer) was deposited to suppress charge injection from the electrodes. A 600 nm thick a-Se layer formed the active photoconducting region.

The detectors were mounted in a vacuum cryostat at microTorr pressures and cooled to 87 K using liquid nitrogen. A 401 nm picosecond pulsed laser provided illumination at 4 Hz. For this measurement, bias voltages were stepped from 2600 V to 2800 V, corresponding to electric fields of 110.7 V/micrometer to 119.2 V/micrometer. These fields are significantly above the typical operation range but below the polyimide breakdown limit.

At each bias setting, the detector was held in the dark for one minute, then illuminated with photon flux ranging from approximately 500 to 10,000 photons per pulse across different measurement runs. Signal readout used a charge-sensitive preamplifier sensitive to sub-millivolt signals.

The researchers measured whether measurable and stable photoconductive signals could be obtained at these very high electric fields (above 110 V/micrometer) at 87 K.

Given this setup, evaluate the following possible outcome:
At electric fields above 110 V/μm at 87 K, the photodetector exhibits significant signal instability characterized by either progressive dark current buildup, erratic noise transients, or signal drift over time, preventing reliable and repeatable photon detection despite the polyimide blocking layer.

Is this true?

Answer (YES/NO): NO